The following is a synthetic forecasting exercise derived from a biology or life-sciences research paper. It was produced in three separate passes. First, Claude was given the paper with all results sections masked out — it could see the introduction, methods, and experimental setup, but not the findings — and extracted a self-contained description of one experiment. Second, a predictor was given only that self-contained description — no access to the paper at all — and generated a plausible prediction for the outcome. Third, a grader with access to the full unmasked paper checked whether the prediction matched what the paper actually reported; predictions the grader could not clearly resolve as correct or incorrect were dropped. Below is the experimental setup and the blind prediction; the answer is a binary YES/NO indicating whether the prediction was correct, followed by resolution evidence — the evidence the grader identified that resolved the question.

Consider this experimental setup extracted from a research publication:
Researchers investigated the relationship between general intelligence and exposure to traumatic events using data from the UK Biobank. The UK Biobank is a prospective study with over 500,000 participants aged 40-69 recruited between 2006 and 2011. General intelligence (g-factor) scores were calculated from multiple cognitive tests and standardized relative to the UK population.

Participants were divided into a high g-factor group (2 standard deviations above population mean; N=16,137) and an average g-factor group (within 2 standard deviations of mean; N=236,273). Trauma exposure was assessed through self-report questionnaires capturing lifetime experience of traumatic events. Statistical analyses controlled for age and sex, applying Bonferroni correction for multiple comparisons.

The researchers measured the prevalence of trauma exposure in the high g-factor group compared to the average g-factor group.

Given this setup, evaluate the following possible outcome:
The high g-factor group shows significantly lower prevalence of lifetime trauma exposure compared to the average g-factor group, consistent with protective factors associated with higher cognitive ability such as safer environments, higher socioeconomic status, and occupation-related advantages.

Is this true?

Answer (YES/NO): YES